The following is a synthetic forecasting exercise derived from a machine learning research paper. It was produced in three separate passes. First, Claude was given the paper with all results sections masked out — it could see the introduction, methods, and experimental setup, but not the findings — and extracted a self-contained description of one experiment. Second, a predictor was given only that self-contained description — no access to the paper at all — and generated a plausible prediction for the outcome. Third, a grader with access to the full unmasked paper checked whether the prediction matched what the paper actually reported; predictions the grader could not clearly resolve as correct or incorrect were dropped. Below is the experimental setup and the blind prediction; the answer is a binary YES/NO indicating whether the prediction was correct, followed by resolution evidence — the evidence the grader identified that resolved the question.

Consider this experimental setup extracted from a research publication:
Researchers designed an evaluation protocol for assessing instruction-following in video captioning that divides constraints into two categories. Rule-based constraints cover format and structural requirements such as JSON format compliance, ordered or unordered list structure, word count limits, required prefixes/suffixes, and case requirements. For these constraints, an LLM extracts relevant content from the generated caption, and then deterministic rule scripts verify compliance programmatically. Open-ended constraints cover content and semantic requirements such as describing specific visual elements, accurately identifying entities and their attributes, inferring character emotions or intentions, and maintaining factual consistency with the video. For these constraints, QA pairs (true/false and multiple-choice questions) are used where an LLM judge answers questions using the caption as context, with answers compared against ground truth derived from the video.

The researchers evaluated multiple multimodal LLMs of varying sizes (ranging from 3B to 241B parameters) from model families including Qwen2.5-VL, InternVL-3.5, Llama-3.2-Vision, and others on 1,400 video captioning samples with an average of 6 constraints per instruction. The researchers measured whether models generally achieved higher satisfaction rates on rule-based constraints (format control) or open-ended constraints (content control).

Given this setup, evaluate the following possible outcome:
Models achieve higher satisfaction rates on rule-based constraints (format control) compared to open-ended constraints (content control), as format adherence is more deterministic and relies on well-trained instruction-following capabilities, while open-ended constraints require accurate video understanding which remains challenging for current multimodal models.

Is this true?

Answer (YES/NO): YES